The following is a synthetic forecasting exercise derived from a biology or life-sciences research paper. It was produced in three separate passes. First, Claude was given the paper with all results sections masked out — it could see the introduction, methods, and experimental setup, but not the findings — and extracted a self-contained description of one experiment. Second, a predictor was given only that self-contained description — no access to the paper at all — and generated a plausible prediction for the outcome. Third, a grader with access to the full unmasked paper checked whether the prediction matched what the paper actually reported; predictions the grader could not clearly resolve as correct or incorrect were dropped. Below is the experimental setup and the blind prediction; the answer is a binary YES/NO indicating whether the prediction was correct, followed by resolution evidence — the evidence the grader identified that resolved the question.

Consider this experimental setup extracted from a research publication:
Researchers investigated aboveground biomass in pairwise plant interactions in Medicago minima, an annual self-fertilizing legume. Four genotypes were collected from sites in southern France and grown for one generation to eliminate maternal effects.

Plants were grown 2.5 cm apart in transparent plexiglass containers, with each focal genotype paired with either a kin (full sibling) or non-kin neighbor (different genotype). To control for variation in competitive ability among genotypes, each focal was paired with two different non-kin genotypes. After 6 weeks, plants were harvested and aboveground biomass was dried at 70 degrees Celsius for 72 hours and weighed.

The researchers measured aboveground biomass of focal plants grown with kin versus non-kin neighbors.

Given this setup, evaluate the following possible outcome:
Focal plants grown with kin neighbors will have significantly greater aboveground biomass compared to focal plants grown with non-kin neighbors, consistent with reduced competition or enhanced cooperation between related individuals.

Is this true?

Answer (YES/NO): NO